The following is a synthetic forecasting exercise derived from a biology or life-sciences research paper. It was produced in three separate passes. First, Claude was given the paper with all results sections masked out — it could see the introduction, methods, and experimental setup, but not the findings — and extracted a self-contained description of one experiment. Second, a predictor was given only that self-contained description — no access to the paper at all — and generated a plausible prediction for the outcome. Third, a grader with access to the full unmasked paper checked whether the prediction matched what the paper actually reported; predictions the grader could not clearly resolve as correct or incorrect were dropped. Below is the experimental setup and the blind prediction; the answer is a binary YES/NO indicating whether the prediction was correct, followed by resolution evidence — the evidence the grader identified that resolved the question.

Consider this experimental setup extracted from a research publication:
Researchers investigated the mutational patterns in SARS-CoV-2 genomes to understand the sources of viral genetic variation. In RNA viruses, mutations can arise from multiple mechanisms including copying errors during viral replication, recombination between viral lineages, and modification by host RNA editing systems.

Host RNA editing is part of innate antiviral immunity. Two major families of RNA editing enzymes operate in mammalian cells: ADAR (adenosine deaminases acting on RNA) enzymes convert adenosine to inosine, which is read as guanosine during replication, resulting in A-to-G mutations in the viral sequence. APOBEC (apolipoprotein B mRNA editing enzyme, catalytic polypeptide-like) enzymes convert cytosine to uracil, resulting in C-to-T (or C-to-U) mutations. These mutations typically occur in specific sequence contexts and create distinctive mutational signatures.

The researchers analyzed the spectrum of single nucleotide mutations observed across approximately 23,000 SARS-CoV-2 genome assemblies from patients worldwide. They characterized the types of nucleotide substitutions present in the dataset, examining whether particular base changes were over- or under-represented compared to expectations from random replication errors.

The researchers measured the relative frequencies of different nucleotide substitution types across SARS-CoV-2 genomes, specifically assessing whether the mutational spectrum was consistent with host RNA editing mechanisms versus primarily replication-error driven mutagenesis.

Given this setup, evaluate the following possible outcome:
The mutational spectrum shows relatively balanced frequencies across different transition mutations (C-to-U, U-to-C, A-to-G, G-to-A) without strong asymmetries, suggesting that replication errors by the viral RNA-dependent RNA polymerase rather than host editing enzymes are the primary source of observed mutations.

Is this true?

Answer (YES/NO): NO